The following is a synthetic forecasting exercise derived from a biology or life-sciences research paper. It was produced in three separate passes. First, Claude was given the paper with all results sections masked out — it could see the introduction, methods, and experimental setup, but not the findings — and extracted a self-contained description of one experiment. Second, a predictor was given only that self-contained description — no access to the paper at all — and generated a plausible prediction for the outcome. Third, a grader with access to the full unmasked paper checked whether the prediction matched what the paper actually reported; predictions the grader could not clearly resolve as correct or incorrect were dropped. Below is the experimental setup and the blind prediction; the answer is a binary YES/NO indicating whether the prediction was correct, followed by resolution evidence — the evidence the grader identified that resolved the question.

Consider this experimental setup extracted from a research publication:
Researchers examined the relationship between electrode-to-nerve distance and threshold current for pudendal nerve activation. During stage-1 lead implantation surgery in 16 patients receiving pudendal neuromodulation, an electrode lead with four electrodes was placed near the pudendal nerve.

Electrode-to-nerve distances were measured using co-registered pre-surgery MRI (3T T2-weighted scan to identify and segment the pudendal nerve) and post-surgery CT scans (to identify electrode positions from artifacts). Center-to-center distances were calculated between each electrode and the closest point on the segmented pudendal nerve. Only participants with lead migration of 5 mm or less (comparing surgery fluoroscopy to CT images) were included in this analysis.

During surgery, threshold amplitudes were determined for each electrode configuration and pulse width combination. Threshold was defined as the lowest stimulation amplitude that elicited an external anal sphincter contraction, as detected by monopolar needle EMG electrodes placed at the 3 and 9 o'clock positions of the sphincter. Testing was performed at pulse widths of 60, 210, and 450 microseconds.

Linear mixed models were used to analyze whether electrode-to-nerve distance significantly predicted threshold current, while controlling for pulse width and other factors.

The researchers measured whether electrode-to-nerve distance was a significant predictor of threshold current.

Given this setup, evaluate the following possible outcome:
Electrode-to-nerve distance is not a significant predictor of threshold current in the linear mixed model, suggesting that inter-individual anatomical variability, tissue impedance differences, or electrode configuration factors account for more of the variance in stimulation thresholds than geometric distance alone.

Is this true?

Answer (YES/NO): NO